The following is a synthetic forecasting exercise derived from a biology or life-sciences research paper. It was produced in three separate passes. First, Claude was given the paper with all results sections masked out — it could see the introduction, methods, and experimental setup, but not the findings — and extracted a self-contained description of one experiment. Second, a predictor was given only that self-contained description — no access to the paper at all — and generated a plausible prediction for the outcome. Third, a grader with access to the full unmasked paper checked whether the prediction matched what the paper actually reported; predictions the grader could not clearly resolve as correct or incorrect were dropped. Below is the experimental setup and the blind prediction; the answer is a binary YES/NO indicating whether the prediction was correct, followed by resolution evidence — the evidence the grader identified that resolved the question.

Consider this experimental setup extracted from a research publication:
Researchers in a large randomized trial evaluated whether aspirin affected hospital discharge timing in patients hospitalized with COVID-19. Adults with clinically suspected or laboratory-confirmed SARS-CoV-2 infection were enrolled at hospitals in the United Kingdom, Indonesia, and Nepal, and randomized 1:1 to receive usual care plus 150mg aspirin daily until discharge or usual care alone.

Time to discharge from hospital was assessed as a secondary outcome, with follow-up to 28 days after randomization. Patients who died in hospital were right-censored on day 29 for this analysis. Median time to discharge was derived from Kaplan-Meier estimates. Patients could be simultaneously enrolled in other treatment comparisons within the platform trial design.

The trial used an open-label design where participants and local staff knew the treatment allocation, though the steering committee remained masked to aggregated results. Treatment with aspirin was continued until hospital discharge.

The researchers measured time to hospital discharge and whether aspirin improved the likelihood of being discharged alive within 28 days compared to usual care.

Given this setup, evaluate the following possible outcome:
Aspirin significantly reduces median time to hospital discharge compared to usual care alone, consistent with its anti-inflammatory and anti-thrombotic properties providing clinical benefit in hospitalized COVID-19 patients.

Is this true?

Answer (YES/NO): YES